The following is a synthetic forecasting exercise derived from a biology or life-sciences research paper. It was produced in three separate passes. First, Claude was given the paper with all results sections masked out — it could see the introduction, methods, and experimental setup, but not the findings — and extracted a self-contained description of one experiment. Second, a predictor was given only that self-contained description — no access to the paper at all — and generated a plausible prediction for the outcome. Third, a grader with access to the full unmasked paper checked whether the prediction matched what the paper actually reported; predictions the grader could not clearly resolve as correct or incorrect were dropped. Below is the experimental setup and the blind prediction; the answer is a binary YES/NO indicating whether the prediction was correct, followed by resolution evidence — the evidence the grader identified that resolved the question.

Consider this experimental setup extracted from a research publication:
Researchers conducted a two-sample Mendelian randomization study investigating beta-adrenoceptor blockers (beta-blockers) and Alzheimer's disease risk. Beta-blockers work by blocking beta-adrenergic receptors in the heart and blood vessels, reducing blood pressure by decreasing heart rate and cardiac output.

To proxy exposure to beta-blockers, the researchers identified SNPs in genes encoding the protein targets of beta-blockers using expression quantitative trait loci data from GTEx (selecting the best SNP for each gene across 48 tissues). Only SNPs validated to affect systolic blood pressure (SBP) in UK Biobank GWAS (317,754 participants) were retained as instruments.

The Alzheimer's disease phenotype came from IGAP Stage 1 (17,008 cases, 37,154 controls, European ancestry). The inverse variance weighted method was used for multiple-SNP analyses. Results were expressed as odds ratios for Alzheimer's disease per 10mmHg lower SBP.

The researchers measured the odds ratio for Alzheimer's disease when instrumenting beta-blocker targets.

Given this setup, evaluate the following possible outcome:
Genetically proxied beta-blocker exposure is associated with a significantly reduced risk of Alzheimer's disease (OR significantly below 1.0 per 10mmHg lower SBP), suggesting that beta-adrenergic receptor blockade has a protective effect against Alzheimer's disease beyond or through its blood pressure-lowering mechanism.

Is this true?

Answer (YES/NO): NO